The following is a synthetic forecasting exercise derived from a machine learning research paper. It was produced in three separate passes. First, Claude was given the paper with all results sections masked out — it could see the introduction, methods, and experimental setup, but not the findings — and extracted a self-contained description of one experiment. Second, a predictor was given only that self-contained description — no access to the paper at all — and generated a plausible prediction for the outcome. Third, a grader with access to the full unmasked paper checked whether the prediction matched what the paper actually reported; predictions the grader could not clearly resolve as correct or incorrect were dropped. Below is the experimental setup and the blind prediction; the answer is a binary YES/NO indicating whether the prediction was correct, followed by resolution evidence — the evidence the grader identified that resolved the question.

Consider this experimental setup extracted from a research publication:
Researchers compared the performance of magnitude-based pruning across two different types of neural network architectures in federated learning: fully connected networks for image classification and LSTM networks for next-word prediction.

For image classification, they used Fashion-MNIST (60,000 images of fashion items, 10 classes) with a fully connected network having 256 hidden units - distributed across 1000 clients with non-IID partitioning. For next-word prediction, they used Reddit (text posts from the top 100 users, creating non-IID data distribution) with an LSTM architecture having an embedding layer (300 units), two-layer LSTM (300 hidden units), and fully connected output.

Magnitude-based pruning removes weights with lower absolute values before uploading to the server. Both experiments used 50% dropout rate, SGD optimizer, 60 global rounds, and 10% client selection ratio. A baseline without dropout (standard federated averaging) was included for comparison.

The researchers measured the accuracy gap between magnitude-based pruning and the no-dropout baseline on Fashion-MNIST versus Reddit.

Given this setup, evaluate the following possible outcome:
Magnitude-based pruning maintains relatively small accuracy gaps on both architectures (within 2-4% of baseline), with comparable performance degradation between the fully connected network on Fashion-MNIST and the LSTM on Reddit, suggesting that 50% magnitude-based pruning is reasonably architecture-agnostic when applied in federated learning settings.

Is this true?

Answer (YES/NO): NO